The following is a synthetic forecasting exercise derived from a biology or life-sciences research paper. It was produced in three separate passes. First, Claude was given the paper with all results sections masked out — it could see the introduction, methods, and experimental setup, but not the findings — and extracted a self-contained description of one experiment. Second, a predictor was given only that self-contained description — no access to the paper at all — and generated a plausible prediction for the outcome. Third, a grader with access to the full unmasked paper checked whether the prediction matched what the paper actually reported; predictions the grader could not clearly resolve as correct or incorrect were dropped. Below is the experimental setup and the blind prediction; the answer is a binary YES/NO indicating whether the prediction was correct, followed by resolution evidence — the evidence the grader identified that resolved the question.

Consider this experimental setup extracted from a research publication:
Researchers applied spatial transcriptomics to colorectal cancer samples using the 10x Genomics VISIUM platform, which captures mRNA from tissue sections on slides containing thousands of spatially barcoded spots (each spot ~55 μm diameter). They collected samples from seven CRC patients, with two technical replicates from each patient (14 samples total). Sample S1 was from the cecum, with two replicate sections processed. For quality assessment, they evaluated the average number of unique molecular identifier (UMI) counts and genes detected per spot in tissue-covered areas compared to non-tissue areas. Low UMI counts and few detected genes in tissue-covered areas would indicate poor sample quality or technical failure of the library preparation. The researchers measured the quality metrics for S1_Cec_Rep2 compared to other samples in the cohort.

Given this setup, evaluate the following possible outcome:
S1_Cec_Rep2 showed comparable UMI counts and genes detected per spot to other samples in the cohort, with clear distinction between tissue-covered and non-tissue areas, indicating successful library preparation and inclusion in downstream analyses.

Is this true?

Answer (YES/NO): NO